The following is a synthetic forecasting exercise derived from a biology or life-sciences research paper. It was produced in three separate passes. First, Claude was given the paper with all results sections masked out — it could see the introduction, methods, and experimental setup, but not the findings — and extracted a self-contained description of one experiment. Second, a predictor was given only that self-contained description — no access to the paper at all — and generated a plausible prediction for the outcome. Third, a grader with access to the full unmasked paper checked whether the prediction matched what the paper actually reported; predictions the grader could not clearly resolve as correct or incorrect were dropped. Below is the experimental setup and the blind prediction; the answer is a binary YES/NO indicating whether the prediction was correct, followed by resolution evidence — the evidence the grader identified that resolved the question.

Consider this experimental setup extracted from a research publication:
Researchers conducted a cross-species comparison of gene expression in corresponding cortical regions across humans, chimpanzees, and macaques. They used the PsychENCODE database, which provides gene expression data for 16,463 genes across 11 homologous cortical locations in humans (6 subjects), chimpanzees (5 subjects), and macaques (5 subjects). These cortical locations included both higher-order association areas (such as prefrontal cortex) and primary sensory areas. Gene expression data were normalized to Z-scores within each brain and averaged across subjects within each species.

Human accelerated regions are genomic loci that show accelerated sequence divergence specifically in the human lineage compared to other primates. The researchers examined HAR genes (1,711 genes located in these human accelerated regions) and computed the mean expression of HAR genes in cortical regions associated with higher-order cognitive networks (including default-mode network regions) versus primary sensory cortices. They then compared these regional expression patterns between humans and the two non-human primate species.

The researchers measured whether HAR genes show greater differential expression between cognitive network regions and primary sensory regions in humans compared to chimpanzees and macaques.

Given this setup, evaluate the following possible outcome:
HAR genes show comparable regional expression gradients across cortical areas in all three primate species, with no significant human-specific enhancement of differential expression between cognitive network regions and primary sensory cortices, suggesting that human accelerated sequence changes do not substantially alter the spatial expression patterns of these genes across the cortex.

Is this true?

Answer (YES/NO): NO